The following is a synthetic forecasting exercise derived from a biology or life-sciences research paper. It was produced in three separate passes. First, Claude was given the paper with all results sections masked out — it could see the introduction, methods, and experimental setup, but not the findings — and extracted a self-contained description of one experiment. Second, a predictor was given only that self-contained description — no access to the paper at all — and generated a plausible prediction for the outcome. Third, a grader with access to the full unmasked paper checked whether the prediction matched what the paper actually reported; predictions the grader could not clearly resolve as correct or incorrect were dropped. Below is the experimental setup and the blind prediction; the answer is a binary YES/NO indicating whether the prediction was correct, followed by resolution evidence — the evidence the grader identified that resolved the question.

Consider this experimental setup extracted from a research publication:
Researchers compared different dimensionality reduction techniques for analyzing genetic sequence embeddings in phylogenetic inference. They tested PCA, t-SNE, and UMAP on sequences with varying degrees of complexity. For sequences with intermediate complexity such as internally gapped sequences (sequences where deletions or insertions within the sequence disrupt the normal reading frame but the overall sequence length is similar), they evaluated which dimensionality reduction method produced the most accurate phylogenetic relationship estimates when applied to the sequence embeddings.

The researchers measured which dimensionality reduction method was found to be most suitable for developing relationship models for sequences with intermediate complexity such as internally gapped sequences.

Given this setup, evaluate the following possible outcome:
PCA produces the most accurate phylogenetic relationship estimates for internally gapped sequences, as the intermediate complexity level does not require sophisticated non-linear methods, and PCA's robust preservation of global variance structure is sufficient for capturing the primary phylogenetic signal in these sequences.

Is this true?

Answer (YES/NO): NO